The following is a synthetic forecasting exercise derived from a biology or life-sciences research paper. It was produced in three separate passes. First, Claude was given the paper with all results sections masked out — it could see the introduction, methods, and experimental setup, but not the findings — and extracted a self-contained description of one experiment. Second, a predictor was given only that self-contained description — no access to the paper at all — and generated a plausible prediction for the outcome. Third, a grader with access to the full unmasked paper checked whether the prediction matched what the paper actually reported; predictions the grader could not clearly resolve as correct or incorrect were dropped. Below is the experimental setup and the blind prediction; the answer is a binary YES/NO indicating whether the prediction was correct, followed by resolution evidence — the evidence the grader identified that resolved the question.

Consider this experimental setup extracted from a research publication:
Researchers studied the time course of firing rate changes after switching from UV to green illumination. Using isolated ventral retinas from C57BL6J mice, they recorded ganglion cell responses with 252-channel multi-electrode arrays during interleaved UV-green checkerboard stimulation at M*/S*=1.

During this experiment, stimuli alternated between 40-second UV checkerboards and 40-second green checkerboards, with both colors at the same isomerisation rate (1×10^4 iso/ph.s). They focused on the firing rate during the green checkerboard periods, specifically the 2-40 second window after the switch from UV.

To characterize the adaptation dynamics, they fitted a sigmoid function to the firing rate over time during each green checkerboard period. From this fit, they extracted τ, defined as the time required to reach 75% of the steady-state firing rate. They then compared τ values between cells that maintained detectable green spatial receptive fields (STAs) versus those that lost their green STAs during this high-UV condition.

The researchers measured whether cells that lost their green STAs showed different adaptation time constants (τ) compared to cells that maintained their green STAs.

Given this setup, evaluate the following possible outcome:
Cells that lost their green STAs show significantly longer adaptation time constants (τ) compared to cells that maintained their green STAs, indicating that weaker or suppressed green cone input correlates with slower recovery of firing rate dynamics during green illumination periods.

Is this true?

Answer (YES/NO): NO